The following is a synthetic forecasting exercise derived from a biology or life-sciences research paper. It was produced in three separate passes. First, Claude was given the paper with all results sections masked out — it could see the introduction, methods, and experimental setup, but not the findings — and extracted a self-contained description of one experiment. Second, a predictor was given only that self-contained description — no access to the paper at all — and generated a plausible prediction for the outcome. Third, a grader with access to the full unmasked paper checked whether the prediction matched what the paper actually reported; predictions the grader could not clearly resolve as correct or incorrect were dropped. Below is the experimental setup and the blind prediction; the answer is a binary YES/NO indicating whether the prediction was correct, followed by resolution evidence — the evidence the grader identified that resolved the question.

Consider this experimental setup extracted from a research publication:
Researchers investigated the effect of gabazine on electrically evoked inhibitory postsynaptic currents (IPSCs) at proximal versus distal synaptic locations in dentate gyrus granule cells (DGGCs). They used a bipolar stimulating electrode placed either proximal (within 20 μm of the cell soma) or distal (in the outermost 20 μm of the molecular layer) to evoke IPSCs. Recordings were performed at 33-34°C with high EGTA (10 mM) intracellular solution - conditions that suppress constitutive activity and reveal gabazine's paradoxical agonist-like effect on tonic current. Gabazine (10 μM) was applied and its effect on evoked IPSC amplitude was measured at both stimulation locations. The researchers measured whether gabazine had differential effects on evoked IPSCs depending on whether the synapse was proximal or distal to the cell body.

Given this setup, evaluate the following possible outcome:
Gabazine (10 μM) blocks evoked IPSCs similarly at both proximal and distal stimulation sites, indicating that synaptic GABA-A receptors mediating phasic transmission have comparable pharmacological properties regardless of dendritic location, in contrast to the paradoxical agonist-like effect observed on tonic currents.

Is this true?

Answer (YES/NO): NO